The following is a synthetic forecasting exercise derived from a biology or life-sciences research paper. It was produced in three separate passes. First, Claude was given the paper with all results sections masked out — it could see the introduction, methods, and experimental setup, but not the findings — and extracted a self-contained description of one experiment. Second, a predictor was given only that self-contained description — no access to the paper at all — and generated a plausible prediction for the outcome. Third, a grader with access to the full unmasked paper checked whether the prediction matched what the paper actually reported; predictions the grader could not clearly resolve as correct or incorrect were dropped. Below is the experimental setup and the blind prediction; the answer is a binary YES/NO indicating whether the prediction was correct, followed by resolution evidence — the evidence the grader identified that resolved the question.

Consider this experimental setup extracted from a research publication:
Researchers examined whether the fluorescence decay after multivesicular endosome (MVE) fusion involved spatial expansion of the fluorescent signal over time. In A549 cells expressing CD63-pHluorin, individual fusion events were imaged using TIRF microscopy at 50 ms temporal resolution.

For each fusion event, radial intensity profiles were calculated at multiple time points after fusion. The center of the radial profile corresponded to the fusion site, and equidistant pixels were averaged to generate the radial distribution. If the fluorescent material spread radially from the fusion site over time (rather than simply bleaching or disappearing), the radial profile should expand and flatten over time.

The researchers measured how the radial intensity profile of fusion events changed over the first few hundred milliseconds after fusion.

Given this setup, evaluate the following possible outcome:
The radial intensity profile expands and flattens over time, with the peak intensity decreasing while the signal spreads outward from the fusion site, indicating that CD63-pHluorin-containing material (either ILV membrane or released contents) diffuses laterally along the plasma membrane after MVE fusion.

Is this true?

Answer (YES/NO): YES